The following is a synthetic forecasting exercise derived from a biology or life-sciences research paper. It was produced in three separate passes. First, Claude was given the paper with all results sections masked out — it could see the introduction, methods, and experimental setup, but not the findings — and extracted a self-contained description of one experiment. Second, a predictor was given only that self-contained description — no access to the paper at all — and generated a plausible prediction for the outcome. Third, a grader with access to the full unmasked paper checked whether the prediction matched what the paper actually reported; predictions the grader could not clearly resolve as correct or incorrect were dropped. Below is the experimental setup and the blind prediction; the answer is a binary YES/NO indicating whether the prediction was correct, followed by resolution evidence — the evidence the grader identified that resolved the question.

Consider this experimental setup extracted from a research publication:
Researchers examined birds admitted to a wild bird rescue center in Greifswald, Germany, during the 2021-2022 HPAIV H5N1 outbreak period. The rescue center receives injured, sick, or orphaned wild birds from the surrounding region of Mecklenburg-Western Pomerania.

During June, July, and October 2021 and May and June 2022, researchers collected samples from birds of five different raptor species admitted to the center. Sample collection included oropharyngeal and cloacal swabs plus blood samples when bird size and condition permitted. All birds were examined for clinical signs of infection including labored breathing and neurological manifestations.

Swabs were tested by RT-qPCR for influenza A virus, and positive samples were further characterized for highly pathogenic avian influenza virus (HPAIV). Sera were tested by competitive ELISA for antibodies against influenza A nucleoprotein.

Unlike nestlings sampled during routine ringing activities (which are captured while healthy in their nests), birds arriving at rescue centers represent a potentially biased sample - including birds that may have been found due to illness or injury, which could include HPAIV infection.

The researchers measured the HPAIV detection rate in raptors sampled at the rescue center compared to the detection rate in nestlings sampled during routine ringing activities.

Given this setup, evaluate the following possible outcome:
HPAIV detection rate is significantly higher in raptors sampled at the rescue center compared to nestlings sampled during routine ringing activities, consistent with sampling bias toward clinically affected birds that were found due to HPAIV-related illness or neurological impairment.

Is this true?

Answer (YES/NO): NO